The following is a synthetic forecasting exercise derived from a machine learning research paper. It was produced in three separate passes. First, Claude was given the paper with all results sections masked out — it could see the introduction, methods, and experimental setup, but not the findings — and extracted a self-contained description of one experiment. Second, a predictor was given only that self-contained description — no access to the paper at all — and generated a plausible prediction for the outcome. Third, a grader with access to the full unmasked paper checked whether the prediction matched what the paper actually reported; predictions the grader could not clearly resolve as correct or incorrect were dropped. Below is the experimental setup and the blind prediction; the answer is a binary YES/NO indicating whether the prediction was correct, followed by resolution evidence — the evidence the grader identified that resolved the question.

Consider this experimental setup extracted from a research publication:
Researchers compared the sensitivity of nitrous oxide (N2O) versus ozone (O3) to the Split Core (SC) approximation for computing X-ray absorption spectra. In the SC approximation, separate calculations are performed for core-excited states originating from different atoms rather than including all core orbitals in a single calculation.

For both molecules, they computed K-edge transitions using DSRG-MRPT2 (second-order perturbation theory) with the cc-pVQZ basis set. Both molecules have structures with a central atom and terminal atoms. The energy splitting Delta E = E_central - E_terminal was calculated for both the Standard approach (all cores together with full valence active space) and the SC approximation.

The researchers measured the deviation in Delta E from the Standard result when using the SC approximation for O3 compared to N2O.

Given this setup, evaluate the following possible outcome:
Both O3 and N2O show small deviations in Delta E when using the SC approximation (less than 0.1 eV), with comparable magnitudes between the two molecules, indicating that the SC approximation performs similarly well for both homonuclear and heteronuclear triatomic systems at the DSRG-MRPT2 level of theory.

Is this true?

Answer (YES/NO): NO